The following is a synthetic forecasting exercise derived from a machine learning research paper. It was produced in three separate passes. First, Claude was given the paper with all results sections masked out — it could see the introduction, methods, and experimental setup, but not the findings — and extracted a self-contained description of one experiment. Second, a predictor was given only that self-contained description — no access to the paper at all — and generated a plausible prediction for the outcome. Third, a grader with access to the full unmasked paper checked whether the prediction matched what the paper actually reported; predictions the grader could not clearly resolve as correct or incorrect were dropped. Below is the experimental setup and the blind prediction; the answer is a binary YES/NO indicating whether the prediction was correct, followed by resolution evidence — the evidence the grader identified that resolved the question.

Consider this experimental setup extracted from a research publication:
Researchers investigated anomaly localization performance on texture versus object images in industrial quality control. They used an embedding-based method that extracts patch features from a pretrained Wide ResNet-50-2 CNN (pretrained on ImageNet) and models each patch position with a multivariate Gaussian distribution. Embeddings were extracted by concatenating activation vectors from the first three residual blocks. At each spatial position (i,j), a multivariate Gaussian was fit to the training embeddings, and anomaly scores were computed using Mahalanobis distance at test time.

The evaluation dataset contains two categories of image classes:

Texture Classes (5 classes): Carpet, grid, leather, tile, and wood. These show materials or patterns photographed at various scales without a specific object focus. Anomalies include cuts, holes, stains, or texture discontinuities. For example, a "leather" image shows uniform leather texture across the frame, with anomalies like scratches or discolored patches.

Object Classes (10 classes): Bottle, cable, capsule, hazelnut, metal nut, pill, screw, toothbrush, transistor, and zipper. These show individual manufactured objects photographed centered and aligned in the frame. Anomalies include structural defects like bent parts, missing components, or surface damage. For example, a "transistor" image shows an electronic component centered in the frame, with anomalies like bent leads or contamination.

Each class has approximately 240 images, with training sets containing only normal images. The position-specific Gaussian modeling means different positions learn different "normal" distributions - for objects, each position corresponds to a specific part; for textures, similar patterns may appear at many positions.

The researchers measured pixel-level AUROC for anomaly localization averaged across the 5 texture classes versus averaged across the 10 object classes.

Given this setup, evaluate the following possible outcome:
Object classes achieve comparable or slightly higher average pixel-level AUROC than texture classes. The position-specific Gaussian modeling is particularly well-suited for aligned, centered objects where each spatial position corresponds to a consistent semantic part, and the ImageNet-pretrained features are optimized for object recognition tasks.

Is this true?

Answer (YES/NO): YES